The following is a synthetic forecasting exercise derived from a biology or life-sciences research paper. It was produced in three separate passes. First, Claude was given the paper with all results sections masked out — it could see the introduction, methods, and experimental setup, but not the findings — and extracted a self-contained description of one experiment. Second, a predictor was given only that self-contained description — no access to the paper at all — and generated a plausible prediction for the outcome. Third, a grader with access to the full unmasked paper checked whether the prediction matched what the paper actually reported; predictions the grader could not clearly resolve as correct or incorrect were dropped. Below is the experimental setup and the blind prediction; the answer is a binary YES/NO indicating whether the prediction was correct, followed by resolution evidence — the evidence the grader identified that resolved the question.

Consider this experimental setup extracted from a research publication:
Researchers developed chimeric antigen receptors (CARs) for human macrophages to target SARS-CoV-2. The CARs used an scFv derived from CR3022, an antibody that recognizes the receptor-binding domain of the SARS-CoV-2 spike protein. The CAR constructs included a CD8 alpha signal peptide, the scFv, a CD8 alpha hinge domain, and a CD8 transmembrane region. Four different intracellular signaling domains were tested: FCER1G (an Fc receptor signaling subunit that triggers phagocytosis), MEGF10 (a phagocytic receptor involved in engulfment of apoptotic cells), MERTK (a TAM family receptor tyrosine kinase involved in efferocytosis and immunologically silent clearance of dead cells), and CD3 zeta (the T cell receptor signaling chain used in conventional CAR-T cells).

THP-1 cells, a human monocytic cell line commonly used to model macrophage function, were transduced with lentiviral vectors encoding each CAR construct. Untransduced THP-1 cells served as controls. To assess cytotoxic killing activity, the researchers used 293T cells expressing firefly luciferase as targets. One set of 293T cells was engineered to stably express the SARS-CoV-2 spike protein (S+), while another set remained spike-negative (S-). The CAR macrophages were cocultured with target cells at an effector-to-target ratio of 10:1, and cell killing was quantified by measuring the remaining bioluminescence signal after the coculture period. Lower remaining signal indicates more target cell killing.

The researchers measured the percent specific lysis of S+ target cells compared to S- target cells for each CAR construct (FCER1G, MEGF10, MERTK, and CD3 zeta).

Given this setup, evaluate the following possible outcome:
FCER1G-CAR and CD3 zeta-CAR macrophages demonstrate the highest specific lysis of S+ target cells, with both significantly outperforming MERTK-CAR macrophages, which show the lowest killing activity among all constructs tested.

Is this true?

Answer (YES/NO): NO